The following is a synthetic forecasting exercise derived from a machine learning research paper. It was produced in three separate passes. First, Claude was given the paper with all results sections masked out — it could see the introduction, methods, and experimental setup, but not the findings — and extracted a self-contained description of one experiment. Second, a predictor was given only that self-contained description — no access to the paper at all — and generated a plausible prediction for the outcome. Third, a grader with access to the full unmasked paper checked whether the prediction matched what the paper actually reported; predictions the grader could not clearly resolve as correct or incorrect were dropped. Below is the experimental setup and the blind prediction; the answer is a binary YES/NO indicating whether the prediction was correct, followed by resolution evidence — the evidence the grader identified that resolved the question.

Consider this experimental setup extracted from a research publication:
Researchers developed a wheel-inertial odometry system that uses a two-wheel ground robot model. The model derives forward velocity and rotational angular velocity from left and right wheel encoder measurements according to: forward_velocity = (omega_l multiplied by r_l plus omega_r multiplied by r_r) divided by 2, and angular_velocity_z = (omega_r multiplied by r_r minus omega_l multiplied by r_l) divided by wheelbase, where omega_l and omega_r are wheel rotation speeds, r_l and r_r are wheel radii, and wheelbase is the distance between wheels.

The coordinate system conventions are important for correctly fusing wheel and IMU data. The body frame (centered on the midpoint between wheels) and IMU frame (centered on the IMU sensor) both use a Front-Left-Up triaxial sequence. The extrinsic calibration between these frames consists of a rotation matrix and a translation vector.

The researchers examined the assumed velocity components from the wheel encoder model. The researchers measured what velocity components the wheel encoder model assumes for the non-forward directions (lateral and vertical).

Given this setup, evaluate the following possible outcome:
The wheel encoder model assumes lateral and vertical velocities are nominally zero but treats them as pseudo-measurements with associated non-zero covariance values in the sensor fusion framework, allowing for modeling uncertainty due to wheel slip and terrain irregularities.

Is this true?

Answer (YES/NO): NO